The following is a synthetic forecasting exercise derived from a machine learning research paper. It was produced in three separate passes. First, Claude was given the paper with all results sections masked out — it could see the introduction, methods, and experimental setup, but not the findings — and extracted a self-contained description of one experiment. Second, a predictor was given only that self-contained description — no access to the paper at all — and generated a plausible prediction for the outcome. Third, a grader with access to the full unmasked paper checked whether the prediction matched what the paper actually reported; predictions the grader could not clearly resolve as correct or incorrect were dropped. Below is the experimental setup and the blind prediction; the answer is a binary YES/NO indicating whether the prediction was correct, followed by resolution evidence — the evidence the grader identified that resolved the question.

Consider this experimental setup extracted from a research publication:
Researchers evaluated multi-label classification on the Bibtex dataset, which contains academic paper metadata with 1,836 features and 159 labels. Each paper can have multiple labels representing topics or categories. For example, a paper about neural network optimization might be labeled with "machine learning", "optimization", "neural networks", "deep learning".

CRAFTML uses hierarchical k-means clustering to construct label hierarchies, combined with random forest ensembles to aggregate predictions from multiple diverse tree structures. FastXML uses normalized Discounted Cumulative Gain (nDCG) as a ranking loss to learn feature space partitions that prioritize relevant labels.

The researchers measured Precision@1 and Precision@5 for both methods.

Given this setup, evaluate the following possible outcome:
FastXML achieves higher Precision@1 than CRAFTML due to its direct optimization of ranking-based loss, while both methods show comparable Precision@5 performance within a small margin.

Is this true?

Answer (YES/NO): NO